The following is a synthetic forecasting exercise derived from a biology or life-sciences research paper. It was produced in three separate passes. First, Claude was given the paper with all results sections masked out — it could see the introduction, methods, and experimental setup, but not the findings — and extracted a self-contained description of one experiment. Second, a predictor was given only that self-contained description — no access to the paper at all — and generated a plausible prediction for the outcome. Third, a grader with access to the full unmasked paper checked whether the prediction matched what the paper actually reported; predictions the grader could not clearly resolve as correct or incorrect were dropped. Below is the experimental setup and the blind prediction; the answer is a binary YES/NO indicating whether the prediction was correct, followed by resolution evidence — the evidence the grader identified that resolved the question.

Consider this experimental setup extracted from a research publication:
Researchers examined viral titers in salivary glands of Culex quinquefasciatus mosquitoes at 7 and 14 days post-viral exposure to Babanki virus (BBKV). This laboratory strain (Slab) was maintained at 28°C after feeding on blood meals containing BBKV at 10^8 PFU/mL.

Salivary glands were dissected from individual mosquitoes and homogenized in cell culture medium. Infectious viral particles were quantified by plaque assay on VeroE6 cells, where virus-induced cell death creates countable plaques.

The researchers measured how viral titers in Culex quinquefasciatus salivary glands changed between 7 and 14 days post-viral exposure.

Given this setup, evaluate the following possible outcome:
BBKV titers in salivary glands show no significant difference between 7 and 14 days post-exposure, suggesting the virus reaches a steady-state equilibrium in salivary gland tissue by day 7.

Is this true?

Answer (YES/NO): NO